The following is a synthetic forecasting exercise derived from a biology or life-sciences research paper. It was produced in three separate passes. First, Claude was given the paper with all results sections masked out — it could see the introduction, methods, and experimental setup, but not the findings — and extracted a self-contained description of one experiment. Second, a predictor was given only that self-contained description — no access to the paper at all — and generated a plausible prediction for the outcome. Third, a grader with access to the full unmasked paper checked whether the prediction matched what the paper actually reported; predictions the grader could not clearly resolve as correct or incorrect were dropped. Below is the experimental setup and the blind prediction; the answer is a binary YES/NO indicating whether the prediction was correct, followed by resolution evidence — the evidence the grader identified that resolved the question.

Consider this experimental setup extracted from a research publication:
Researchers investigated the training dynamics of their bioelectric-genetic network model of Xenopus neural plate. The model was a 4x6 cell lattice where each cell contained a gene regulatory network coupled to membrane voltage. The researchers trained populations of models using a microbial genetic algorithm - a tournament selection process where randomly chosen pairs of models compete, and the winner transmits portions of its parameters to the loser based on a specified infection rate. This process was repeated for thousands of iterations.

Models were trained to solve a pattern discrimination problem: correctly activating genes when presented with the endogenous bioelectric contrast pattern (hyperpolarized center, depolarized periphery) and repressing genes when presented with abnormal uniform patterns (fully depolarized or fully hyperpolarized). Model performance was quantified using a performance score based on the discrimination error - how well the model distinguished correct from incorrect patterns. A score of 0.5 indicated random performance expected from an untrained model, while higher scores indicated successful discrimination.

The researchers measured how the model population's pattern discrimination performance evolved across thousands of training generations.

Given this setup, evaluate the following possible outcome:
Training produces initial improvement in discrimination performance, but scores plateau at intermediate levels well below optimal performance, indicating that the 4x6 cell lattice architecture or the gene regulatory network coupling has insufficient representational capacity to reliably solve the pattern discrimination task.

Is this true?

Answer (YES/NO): NO